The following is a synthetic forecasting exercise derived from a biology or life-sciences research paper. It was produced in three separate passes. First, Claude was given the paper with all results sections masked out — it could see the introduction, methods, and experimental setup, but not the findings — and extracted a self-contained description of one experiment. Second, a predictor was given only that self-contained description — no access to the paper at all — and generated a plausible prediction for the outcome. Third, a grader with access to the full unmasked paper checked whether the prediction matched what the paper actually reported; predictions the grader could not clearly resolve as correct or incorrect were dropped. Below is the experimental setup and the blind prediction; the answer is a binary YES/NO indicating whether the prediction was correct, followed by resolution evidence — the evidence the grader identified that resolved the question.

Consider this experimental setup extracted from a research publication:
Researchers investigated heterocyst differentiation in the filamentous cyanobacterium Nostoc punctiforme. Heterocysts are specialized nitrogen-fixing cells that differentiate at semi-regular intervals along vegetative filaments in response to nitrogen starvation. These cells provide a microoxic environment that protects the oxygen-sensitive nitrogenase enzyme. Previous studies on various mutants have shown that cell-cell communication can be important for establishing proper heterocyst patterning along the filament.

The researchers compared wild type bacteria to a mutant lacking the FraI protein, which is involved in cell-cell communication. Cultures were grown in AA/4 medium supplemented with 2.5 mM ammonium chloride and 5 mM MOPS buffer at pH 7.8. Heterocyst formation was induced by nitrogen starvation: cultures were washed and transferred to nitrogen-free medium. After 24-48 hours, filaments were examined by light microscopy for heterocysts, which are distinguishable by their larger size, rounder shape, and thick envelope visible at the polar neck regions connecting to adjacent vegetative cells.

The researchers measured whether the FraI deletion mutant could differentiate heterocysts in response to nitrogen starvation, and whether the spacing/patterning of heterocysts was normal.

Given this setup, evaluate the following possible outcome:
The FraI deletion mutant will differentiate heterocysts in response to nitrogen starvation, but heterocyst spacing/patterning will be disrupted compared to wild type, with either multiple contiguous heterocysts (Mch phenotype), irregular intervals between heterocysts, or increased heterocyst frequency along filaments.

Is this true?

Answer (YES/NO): NO